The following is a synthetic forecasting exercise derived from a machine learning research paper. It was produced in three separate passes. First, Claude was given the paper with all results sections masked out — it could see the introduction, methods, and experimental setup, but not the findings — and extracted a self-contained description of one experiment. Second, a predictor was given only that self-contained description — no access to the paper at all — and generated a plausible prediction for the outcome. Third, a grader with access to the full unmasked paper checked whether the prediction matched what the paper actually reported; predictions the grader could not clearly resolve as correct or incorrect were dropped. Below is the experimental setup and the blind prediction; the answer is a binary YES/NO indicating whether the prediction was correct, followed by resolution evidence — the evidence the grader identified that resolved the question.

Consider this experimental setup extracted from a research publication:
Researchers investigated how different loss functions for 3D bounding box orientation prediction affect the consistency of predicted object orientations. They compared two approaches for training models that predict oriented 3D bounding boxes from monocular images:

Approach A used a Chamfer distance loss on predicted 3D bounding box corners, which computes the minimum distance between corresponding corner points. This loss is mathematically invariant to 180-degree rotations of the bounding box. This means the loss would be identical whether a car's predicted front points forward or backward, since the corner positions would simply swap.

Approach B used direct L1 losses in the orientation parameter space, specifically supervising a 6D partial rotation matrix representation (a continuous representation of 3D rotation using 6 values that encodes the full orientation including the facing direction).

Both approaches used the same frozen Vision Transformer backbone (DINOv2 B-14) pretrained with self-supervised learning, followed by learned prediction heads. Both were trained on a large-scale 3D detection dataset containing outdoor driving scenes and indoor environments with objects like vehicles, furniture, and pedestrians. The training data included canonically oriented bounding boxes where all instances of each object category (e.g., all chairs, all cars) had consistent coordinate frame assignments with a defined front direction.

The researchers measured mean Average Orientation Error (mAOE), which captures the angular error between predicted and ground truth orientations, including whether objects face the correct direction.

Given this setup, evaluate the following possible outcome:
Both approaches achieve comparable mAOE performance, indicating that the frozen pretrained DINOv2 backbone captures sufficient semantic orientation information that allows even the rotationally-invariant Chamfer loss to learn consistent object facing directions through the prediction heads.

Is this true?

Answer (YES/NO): NO